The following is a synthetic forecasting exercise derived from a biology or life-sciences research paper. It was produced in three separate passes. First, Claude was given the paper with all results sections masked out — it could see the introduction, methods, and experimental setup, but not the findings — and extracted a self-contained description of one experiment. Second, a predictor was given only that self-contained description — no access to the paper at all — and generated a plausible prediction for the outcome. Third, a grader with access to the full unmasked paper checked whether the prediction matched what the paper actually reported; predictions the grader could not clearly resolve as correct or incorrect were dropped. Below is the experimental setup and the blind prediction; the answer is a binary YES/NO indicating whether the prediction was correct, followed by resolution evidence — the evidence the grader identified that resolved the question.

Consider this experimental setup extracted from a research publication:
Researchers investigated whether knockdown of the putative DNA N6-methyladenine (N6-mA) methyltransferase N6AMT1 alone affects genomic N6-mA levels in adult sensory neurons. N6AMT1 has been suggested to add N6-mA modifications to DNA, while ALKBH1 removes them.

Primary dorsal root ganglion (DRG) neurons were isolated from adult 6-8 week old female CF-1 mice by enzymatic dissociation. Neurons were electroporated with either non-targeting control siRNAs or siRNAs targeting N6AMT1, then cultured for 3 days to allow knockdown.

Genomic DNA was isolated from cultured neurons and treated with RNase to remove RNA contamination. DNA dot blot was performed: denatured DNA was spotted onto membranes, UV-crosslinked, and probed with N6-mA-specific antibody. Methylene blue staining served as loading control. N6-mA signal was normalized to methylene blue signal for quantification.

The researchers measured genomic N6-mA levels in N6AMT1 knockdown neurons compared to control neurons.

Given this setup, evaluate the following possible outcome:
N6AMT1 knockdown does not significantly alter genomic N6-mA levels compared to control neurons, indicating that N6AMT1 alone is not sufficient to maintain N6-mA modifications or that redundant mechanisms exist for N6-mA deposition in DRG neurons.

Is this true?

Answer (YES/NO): YES